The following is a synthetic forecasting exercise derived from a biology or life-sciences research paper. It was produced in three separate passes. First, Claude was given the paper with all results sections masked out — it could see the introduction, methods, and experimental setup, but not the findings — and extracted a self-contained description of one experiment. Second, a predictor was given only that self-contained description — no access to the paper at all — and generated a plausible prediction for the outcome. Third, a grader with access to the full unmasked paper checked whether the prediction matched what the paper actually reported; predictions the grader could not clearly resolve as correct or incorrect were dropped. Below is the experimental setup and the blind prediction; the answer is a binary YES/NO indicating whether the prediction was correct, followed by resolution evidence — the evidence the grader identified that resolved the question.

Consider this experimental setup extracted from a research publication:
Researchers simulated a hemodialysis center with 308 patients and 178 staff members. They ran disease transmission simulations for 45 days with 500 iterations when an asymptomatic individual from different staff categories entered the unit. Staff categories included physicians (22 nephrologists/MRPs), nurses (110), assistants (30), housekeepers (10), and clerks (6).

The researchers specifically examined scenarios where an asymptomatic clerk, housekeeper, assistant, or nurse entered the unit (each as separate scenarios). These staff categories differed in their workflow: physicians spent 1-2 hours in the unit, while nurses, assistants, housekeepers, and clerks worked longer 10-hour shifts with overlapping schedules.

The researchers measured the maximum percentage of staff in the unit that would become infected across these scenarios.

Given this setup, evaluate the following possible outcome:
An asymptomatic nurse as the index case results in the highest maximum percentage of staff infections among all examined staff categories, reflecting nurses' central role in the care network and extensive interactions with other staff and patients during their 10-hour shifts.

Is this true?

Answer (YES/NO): NO